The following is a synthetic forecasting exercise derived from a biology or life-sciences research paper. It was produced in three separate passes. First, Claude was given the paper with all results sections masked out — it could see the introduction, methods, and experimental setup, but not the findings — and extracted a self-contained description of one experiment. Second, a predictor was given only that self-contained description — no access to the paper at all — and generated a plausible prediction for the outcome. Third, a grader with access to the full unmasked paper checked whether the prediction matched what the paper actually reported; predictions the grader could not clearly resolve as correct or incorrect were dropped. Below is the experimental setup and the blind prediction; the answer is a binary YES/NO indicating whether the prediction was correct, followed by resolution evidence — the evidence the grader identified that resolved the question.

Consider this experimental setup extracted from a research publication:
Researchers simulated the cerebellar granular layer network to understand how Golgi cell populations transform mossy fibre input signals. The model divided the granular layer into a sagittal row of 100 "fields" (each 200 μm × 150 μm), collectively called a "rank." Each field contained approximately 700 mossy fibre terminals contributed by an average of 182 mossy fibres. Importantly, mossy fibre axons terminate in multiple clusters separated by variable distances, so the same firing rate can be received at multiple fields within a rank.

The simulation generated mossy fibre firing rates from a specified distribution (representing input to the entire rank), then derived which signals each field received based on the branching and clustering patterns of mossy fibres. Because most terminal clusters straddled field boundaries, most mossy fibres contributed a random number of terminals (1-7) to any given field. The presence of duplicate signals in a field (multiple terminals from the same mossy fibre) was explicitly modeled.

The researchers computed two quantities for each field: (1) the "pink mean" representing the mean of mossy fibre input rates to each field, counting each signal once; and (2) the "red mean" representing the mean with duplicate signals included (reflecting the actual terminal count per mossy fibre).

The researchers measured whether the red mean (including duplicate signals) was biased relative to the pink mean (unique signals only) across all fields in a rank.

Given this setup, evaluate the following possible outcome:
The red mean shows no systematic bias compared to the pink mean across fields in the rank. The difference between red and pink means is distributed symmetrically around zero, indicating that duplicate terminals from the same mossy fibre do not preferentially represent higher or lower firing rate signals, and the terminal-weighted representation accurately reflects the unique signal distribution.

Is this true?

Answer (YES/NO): YES